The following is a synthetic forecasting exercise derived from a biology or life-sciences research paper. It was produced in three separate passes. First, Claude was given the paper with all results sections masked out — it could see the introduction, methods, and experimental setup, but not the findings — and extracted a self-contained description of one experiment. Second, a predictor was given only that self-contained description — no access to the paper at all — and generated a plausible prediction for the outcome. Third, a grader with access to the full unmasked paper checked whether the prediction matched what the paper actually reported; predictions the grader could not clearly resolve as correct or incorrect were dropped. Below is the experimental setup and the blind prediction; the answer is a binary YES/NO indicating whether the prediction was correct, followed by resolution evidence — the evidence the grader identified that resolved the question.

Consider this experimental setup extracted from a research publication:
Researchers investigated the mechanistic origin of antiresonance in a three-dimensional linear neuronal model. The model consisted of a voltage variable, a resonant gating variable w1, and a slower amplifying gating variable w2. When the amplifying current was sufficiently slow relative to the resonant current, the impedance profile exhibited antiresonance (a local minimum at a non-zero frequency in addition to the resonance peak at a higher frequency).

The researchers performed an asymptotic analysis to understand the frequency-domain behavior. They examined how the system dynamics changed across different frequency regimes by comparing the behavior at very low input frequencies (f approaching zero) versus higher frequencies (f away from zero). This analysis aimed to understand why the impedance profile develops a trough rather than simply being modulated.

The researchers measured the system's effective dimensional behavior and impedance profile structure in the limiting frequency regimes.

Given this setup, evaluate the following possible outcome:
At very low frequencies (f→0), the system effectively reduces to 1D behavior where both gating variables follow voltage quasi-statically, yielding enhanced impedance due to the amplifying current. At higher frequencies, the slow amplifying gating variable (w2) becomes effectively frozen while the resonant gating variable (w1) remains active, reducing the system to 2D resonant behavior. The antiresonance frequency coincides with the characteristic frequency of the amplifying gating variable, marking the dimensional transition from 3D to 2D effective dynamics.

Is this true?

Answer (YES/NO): NO